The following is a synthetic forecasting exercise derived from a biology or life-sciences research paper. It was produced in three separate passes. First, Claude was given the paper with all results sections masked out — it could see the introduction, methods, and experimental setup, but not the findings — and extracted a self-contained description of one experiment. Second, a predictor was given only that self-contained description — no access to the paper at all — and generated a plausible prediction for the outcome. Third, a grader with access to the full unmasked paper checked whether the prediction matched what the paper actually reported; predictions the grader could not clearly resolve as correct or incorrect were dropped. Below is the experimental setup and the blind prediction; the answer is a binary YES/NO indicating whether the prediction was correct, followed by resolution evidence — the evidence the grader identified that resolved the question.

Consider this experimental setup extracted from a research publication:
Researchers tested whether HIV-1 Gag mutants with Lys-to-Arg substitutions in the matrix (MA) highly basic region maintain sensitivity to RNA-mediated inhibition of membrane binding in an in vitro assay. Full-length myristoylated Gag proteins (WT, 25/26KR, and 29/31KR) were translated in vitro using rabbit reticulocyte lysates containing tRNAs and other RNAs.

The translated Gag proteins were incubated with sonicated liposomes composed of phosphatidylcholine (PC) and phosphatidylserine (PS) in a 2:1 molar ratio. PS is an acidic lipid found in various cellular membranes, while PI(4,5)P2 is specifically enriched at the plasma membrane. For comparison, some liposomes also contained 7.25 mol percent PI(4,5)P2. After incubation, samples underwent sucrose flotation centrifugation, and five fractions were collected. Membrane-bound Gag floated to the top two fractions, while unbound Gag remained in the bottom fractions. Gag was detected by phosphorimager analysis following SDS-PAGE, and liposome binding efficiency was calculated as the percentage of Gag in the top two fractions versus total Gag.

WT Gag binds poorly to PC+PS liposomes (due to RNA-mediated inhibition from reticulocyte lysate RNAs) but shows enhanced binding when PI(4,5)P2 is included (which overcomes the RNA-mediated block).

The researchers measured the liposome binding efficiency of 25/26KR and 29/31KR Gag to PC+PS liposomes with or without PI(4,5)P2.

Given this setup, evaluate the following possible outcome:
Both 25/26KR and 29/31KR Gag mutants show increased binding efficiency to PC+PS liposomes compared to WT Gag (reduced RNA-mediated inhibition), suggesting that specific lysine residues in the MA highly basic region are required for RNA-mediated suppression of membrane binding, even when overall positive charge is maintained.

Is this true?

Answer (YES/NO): NO